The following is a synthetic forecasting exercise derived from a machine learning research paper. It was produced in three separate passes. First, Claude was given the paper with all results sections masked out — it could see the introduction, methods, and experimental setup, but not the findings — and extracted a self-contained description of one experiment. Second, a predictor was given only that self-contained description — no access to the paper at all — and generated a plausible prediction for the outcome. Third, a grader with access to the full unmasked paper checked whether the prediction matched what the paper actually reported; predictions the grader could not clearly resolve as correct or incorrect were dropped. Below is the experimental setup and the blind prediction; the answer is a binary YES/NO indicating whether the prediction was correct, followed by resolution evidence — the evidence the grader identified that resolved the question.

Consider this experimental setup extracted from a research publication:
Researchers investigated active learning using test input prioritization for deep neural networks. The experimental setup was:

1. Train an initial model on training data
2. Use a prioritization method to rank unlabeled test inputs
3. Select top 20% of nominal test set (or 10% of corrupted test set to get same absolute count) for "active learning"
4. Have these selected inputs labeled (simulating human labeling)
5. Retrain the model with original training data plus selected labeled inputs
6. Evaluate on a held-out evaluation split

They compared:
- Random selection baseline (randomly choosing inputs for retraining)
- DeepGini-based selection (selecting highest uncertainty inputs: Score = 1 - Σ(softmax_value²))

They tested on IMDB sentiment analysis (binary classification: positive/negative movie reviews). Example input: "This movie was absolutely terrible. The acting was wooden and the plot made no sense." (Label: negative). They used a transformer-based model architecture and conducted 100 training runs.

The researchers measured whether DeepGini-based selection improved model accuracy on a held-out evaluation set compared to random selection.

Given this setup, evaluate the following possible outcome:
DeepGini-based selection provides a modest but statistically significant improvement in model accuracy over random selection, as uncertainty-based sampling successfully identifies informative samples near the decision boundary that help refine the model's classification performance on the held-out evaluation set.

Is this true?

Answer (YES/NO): NO